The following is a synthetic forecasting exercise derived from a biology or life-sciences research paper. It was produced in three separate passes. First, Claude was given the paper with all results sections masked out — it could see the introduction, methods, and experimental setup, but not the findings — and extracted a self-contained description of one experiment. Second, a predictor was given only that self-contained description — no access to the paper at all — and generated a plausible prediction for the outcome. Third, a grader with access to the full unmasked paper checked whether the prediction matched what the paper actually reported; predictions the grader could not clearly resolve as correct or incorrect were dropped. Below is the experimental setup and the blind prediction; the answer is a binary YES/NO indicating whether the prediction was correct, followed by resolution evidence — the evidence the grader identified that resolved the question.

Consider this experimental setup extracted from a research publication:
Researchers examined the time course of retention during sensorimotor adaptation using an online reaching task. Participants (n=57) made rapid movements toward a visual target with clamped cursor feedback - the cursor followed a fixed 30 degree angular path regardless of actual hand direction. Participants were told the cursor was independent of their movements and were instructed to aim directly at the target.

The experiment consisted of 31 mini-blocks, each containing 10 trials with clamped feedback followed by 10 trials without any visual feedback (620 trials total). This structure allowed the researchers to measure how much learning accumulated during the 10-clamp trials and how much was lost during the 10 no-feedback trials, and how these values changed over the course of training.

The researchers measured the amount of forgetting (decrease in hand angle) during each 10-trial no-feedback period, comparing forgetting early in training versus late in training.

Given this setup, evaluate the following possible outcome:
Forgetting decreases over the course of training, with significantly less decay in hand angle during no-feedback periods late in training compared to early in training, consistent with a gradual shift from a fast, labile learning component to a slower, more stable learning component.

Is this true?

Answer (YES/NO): YES